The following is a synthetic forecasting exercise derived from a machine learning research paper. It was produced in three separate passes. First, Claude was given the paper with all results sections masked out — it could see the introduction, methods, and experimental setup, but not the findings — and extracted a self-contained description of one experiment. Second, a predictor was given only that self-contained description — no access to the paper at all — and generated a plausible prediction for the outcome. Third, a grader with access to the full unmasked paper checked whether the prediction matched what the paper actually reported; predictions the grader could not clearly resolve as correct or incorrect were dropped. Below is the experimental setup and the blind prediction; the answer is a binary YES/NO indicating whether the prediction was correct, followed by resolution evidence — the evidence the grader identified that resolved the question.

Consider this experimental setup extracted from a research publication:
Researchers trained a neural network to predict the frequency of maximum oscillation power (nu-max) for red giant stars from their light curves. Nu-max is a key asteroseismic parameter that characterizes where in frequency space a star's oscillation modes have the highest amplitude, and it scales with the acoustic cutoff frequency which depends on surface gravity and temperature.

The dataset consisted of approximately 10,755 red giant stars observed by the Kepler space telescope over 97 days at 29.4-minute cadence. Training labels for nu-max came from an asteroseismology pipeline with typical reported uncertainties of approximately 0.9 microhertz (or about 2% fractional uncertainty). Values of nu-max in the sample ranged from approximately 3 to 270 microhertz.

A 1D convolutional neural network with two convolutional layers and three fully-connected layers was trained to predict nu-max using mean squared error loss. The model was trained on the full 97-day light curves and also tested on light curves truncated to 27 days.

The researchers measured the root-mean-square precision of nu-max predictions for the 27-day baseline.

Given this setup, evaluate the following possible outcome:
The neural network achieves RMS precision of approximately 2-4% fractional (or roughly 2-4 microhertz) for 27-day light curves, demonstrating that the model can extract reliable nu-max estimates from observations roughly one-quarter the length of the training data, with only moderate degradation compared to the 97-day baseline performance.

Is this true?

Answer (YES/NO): NO